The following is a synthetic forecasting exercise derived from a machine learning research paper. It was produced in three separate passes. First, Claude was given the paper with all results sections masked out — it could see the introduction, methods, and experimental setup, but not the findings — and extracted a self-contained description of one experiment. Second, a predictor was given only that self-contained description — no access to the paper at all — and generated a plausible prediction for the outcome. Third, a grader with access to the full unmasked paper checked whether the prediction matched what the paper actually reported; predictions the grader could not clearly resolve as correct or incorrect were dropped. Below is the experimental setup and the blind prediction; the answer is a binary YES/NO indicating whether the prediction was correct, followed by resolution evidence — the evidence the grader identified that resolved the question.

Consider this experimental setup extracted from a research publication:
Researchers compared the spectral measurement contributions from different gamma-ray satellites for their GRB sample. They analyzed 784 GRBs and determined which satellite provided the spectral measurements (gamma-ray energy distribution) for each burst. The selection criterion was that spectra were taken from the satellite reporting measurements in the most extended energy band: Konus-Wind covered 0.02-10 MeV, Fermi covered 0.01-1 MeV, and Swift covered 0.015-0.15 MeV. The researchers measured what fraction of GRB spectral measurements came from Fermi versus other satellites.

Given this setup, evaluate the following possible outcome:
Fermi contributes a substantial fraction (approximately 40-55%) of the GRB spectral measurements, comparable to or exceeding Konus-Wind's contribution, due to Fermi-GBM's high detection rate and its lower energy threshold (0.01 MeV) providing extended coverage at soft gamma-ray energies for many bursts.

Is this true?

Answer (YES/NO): NO